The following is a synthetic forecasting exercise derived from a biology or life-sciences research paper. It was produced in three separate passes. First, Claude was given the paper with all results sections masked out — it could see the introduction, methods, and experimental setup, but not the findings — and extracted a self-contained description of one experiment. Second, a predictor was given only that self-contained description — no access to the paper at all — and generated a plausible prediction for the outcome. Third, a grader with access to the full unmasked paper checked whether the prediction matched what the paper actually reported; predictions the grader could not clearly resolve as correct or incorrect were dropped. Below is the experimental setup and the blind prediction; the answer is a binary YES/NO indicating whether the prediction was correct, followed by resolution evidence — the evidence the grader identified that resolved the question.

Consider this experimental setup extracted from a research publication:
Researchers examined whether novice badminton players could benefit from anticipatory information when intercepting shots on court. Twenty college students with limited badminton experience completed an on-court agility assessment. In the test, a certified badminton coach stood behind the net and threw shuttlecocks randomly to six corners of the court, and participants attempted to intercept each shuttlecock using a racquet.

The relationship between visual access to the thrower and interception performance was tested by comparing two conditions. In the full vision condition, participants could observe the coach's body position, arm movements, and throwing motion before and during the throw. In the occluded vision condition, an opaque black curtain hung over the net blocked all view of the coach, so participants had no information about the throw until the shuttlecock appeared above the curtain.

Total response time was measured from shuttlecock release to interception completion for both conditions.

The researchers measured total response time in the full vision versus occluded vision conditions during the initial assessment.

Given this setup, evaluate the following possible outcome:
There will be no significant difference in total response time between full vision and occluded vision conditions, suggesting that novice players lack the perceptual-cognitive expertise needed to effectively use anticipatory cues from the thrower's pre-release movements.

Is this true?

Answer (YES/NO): NO